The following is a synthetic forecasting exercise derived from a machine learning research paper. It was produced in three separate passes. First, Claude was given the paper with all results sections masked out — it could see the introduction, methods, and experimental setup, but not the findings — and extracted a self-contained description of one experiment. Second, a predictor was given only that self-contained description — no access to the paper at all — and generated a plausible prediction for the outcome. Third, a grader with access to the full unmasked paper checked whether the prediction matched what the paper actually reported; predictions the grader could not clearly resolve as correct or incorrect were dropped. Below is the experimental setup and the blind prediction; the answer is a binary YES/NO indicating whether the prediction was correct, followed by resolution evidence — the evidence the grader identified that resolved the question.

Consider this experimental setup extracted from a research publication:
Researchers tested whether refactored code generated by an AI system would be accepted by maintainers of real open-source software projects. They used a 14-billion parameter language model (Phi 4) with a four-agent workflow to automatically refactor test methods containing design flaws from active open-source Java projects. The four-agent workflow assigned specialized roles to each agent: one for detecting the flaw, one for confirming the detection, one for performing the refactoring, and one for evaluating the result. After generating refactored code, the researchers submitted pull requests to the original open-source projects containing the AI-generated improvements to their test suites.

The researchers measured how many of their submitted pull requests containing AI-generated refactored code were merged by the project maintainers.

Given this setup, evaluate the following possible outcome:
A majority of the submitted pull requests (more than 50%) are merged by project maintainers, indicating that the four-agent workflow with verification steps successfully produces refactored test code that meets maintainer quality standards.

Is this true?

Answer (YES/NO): NO